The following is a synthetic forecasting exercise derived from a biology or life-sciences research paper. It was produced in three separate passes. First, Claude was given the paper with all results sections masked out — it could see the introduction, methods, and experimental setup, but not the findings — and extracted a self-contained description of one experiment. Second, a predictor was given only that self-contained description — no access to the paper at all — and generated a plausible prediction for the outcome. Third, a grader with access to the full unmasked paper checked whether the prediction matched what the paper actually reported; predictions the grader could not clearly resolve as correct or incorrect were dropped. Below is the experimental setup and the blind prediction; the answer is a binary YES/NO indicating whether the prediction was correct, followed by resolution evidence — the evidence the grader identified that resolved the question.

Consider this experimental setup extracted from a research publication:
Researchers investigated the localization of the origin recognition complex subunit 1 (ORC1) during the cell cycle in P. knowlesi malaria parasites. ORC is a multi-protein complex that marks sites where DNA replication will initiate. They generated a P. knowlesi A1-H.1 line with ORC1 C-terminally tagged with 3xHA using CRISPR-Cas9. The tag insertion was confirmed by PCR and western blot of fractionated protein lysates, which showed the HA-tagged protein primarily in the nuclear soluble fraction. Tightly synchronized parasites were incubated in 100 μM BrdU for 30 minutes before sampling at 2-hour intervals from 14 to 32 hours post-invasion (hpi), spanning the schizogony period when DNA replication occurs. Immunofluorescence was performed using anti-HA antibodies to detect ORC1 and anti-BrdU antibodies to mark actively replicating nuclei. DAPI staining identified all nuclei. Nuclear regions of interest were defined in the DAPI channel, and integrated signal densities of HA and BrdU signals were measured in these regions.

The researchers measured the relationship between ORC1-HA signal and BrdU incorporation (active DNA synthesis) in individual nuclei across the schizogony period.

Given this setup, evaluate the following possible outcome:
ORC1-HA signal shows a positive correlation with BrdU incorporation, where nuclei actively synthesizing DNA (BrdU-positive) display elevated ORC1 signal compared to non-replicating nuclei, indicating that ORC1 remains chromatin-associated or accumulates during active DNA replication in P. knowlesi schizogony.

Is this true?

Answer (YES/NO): NO